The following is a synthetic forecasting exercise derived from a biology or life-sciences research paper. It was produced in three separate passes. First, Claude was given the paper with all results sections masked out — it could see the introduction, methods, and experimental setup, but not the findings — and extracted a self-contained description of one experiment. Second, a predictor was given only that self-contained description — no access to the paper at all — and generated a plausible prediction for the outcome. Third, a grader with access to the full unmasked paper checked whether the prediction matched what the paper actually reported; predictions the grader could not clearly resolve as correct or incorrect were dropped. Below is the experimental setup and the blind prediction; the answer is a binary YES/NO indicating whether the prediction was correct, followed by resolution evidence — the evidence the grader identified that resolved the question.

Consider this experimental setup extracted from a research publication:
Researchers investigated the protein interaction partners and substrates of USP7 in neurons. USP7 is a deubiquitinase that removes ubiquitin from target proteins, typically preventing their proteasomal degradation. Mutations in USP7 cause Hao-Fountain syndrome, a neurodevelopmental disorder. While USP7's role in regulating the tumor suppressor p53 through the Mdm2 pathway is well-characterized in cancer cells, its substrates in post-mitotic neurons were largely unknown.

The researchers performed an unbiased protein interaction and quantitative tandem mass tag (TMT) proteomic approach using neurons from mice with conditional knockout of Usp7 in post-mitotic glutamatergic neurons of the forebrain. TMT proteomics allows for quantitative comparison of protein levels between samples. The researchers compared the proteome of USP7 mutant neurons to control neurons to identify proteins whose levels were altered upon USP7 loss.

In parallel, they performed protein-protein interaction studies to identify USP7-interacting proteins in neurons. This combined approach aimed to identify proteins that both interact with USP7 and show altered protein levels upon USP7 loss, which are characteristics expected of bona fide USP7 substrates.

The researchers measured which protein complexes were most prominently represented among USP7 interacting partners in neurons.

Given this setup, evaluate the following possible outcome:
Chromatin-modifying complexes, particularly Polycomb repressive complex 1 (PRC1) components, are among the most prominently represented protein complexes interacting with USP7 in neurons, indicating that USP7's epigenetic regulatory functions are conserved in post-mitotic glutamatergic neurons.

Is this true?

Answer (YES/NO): NO